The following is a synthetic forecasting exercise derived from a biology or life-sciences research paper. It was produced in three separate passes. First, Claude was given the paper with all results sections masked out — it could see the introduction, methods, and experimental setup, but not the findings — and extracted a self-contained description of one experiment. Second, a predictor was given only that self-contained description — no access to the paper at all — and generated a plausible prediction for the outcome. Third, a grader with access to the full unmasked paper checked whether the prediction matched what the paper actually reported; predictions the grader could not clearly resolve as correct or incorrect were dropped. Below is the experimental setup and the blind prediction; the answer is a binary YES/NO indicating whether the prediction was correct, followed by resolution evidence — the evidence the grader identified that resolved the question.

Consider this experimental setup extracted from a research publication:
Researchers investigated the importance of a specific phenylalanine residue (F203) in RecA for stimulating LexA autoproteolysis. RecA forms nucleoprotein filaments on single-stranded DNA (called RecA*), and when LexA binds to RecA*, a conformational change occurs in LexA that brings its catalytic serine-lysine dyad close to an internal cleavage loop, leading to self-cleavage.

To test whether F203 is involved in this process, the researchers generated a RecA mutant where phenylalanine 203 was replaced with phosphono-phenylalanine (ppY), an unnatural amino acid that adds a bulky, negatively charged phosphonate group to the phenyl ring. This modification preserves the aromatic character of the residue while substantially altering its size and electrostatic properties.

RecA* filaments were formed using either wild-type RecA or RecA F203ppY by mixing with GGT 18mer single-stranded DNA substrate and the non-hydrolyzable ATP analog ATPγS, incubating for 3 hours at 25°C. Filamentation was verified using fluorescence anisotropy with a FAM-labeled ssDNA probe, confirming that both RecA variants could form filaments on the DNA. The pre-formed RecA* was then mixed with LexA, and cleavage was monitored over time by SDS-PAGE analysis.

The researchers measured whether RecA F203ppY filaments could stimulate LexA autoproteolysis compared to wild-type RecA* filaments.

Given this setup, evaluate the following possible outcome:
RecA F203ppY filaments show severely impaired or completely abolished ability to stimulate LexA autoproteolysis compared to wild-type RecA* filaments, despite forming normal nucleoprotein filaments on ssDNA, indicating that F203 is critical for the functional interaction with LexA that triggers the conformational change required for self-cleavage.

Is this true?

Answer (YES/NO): NO